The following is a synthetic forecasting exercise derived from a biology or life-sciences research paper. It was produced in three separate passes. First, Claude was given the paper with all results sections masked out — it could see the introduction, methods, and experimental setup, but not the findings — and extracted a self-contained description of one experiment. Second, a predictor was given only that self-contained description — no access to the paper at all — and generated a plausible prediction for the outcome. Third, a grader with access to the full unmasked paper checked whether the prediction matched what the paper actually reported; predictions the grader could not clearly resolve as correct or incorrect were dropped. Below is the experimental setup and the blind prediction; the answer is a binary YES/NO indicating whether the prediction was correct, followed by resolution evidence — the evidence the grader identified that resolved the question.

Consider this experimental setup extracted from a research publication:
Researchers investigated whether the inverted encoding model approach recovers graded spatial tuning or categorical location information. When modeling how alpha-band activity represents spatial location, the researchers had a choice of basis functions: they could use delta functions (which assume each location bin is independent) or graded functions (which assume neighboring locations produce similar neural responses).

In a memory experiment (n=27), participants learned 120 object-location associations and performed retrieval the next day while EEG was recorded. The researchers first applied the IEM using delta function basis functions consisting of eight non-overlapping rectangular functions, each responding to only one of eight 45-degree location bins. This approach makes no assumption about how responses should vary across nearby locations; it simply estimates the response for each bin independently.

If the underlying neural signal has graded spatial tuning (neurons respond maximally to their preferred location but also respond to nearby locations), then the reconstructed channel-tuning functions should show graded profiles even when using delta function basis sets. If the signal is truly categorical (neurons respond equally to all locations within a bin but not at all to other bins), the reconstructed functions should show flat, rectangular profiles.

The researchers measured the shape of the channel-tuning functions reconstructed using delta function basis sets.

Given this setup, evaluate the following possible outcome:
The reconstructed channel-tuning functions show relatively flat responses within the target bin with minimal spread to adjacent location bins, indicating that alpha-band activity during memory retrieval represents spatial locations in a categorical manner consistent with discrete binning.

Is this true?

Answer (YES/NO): NO